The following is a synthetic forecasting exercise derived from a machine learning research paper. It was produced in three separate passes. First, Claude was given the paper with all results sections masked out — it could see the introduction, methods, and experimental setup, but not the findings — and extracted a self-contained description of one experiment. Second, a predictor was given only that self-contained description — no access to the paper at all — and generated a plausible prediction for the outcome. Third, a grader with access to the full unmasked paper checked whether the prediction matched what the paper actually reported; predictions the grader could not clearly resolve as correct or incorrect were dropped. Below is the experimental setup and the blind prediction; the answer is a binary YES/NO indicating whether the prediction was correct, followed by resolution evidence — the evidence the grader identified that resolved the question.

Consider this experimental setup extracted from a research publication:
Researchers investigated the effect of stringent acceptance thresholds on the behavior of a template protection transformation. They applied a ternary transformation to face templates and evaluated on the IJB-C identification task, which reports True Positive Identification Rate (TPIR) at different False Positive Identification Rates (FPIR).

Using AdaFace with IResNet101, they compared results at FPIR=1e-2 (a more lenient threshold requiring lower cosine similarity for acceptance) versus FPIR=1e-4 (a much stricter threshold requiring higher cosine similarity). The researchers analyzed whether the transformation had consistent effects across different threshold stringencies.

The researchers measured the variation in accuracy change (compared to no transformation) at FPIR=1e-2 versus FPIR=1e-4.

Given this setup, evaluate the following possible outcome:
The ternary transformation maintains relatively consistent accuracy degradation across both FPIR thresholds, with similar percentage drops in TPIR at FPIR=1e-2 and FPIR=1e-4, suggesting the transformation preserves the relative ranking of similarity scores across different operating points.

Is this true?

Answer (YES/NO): NO